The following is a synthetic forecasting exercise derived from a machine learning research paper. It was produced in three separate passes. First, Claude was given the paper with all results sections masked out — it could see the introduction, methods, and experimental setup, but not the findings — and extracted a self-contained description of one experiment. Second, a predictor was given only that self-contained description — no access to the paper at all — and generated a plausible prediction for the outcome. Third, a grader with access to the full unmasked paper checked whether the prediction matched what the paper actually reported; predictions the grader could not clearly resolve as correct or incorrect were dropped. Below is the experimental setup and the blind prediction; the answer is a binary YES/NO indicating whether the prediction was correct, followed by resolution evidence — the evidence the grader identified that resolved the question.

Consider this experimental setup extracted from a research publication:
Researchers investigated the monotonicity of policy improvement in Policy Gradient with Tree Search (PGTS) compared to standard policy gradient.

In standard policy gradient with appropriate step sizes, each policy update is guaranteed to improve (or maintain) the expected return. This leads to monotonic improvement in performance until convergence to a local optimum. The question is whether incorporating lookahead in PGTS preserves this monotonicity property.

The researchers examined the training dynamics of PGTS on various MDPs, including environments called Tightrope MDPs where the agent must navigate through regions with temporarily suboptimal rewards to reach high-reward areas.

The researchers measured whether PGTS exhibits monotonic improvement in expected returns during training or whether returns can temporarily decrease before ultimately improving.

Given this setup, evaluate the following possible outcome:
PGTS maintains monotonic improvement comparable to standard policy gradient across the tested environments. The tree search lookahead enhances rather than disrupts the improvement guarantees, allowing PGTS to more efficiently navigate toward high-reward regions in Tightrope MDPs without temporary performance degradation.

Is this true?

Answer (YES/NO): NO